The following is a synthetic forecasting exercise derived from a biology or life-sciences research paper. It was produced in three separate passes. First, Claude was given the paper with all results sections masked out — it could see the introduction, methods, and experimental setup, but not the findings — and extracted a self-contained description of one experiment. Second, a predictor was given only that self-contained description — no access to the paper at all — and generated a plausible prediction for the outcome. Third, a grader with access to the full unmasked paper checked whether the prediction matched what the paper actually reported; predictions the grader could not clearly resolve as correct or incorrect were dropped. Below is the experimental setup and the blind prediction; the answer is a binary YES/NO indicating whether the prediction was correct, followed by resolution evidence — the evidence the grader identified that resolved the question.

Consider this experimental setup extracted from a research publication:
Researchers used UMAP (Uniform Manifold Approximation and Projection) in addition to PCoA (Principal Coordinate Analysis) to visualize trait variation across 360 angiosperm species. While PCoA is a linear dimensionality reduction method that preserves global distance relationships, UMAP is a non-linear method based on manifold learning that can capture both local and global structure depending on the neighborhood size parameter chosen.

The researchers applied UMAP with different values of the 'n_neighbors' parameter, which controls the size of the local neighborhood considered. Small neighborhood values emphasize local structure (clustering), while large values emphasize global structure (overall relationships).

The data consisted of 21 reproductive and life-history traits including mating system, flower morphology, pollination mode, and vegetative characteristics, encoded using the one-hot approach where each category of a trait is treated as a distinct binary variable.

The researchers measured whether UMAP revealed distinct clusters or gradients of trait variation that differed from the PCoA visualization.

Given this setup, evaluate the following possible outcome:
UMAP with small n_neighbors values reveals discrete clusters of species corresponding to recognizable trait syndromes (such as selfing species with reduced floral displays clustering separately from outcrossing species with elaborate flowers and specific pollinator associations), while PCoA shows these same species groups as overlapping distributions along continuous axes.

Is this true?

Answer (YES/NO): NO